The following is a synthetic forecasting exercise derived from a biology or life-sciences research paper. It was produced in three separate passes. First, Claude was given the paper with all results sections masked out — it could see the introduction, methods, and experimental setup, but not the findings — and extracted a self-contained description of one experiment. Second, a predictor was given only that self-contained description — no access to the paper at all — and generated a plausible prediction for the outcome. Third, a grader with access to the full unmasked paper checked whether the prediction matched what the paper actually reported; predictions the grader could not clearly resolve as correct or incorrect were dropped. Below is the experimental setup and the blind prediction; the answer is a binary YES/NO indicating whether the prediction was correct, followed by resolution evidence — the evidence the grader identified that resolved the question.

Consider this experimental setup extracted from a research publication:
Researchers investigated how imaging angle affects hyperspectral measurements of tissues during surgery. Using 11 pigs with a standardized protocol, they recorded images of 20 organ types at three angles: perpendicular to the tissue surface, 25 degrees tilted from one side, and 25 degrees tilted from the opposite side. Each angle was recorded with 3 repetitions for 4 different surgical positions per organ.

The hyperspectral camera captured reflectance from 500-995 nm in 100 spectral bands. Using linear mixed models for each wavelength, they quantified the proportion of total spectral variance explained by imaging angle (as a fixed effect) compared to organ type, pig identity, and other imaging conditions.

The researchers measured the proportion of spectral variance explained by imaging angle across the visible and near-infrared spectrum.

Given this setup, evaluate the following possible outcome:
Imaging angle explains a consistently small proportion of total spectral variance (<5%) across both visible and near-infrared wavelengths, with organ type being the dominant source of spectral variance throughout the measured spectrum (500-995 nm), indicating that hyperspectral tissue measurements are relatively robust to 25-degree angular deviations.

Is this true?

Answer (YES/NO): YES